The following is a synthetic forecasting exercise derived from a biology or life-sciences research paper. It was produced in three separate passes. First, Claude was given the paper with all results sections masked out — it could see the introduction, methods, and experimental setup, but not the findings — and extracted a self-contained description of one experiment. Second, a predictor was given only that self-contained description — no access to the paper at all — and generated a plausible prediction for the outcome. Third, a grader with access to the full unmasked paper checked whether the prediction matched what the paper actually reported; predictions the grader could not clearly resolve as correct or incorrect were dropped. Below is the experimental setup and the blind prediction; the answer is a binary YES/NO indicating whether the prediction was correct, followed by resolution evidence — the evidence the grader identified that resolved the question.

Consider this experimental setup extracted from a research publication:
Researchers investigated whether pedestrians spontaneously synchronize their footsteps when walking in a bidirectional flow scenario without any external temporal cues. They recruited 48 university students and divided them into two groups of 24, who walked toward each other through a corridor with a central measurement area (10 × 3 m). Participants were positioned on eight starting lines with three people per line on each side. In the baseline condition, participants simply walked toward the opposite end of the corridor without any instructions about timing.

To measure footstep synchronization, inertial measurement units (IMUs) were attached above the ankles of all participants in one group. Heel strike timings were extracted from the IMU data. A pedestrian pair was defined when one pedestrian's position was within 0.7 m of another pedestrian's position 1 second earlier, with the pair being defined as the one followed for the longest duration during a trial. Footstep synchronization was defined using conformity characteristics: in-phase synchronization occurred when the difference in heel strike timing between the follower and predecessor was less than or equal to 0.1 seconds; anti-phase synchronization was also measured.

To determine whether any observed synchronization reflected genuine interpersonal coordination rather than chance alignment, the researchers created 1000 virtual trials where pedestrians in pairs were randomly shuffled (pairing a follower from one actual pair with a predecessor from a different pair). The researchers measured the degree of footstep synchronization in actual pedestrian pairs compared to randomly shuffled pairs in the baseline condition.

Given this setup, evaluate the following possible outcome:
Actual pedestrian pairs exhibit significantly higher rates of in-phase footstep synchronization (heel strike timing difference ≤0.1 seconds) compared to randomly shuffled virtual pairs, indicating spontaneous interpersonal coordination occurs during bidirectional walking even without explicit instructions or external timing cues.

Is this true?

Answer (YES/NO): NO